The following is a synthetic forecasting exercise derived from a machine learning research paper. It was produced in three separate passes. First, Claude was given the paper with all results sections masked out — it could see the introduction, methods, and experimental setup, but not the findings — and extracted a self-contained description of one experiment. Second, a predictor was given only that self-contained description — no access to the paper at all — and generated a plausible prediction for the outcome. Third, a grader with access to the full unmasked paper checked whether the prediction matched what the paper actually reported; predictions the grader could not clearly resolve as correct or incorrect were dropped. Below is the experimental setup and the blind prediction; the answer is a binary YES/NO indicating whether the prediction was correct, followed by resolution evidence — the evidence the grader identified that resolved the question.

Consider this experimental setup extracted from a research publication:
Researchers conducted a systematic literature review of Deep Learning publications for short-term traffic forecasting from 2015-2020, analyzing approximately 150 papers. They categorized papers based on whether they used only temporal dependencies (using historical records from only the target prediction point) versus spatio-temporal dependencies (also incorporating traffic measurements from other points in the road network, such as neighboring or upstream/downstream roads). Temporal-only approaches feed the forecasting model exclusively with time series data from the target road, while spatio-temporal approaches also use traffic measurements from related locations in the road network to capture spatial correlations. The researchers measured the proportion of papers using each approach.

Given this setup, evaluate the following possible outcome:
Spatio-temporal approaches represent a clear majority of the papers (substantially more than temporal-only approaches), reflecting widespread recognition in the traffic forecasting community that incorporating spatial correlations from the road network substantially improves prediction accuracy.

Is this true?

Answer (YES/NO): YES